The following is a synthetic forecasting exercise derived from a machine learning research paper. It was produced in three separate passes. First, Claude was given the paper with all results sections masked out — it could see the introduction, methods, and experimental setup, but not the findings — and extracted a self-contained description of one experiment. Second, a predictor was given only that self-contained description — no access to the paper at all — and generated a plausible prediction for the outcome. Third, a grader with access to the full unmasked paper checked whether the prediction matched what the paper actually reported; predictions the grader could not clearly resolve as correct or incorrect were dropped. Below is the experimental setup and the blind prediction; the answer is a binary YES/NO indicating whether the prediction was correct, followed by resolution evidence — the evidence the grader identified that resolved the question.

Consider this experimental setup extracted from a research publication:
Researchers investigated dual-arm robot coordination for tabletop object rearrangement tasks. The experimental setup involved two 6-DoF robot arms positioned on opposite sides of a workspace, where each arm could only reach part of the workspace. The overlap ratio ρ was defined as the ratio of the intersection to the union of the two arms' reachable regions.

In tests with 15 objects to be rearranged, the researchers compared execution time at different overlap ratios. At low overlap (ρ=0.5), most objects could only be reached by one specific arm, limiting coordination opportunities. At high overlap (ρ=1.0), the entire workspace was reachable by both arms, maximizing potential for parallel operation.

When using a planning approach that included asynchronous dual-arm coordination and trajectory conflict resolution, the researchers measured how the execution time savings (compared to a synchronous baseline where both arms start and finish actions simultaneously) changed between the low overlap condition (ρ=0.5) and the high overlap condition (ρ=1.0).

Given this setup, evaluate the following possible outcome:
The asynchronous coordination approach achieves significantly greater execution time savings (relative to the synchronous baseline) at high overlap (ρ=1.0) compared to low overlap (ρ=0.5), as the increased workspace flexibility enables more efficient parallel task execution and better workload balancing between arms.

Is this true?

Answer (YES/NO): YES